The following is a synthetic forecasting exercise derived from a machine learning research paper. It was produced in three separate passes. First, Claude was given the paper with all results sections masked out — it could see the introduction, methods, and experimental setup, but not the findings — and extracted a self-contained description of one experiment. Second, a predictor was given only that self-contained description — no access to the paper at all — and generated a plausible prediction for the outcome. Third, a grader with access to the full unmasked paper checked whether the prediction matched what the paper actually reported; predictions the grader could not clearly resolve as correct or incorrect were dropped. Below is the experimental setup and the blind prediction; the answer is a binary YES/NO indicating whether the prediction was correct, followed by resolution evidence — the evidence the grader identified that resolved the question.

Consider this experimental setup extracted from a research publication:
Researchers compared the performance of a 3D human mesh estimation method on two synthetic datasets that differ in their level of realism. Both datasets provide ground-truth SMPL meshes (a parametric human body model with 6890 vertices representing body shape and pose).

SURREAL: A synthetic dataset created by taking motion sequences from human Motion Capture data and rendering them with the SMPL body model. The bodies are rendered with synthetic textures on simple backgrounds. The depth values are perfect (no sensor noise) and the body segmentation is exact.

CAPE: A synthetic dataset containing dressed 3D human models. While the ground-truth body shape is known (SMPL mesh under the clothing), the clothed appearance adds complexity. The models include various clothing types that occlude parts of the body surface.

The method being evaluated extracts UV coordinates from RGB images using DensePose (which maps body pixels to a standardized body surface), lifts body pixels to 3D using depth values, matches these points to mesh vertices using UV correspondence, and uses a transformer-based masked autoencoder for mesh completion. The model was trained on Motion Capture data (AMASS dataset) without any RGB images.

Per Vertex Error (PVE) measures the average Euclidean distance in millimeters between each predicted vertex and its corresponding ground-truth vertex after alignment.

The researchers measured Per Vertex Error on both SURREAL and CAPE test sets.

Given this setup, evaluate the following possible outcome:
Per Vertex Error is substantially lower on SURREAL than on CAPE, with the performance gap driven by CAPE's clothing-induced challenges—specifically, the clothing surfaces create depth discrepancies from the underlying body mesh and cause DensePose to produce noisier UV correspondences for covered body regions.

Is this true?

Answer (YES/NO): NO